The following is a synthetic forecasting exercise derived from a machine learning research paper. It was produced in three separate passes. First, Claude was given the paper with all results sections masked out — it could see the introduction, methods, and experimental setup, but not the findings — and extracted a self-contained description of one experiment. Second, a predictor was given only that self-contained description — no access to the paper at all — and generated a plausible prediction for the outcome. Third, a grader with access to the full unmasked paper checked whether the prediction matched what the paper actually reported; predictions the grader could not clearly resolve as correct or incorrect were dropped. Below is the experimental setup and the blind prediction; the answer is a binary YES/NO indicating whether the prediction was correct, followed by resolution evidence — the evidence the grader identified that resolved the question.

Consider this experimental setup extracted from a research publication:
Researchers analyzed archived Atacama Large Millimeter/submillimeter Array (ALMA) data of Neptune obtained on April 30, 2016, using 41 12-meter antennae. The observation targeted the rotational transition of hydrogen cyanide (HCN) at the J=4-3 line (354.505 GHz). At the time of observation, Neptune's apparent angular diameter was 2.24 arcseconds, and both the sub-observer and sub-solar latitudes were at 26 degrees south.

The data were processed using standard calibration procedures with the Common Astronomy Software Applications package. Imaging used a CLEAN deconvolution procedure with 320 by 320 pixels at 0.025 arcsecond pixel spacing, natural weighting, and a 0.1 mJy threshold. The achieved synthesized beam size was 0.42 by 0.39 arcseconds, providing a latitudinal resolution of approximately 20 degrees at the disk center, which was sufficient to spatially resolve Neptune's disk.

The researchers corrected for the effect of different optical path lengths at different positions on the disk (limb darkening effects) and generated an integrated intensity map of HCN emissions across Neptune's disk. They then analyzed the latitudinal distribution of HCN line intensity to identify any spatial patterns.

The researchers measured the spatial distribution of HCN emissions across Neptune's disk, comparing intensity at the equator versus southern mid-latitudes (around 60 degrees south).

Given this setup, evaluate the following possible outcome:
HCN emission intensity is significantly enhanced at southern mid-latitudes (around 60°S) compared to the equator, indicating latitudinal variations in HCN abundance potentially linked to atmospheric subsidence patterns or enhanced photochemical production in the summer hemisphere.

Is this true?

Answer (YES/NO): NO